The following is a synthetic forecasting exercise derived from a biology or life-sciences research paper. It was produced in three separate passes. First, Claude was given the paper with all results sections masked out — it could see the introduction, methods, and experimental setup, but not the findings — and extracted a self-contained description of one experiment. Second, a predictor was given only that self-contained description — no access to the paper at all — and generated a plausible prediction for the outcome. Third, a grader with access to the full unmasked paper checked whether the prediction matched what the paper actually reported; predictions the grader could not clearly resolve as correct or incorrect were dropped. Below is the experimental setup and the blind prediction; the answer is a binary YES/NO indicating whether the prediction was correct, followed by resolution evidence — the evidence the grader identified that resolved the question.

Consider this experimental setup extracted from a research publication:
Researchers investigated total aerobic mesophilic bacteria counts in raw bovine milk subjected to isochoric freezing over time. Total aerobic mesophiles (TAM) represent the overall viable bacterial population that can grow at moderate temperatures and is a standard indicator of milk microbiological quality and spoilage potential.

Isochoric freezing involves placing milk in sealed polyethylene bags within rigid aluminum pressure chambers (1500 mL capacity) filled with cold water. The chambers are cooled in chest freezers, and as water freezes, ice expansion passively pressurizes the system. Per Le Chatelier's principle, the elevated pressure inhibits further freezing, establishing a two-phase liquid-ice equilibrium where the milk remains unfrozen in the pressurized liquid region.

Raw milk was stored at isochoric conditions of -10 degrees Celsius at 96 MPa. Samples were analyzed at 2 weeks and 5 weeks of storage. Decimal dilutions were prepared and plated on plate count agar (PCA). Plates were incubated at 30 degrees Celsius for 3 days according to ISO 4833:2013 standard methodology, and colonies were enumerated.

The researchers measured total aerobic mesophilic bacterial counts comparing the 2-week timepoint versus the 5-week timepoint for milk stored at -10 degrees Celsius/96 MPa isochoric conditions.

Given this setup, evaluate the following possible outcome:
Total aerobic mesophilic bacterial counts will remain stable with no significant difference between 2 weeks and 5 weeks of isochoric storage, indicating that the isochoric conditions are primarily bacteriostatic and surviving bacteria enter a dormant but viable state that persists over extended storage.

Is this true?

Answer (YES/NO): NO